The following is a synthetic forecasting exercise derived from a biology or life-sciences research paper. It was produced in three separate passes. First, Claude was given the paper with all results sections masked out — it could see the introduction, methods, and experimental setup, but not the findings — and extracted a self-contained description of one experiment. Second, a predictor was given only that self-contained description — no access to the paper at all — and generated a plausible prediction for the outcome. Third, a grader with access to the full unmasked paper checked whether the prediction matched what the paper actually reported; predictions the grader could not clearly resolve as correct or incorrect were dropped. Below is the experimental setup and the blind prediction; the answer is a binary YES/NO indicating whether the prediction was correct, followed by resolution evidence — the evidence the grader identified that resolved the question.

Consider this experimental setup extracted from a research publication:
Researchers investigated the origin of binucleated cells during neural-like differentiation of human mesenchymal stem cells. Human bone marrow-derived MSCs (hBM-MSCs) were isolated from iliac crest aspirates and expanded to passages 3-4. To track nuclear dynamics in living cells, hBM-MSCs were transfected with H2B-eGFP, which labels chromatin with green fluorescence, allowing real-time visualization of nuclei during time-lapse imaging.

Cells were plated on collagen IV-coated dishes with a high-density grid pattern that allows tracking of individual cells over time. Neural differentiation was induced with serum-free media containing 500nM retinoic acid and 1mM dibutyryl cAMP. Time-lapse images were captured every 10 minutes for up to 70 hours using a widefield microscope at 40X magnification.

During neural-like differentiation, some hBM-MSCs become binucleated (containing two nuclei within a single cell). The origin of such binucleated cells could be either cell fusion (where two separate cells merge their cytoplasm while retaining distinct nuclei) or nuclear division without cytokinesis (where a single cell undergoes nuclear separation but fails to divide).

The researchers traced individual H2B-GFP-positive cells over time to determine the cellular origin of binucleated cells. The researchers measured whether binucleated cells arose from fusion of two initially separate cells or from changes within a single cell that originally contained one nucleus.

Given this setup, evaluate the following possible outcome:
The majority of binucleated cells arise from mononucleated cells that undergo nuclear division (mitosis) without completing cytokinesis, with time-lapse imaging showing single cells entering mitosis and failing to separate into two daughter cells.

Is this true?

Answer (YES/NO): NO